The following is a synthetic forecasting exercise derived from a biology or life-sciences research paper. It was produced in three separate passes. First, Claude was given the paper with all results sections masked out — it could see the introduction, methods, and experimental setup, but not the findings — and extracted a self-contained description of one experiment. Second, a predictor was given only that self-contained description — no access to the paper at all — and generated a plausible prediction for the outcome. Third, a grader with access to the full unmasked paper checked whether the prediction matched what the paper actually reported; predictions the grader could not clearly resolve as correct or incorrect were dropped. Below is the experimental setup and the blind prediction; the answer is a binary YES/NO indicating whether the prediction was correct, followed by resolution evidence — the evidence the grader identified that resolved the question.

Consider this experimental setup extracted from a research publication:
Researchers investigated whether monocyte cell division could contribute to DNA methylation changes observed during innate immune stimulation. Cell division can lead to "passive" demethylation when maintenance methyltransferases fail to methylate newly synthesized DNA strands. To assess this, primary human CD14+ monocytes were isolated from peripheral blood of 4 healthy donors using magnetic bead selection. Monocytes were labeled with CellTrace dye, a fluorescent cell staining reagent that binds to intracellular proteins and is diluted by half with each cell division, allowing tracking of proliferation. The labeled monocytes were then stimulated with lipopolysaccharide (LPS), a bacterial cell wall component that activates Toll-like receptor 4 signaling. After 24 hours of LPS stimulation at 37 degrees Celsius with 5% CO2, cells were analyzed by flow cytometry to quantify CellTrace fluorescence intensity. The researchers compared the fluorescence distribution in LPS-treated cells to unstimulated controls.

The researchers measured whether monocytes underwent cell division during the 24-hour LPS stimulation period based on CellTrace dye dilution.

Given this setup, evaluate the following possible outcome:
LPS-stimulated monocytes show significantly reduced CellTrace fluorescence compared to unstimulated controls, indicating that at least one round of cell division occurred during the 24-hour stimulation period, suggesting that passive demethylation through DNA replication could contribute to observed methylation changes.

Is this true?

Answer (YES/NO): NO